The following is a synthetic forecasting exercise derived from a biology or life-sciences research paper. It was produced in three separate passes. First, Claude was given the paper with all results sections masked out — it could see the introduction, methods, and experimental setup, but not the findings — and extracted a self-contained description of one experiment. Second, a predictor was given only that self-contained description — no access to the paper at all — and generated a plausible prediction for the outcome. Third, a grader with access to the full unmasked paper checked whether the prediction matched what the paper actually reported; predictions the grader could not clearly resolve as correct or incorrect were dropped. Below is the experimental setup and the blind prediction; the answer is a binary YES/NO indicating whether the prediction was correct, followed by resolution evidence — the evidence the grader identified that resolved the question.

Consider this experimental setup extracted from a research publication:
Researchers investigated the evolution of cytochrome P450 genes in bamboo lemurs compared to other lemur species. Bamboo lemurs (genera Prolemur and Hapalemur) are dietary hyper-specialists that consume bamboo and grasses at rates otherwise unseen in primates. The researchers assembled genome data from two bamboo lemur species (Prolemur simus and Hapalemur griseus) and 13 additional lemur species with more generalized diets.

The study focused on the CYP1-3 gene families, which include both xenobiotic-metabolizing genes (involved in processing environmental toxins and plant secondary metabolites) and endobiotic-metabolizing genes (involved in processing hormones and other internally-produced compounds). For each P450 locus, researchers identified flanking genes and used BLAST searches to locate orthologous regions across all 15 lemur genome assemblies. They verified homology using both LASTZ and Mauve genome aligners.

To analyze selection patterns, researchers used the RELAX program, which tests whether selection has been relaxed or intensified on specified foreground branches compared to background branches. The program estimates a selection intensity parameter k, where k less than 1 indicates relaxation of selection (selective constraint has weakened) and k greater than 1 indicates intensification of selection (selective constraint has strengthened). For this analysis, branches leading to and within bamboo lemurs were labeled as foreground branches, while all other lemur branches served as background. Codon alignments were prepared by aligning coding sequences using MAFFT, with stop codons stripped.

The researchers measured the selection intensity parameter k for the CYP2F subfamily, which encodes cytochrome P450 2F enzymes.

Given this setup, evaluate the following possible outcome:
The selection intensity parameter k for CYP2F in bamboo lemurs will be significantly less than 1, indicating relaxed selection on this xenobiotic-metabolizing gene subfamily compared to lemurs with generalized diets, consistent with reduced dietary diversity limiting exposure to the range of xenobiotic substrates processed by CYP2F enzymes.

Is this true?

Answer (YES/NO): NO